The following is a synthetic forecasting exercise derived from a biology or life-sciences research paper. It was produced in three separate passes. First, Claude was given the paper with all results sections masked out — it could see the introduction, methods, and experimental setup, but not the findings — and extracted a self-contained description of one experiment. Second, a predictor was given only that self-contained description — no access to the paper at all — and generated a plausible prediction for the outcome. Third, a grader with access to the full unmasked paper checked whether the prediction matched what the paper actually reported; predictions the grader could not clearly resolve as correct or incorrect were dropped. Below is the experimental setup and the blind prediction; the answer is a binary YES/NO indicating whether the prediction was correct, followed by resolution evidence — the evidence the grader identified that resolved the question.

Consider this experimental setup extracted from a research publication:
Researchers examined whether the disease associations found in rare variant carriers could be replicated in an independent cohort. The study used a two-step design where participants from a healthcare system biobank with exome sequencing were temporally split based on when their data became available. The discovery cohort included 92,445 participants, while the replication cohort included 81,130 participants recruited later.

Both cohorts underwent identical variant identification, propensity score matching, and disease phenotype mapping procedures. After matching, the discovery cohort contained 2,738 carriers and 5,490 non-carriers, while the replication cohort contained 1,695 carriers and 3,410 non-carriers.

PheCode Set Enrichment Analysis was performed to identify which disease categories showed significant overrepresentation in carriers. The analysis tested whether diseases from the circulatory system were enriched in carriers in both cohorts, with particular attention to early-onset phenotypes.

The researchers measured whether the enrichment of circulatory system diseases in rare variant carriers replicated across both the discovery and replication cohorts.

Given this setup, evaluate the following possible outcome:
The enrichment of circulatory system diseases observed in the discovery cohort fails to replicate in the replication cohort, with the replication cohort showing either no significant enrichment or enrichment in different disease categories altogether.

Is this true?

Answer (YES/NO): NO